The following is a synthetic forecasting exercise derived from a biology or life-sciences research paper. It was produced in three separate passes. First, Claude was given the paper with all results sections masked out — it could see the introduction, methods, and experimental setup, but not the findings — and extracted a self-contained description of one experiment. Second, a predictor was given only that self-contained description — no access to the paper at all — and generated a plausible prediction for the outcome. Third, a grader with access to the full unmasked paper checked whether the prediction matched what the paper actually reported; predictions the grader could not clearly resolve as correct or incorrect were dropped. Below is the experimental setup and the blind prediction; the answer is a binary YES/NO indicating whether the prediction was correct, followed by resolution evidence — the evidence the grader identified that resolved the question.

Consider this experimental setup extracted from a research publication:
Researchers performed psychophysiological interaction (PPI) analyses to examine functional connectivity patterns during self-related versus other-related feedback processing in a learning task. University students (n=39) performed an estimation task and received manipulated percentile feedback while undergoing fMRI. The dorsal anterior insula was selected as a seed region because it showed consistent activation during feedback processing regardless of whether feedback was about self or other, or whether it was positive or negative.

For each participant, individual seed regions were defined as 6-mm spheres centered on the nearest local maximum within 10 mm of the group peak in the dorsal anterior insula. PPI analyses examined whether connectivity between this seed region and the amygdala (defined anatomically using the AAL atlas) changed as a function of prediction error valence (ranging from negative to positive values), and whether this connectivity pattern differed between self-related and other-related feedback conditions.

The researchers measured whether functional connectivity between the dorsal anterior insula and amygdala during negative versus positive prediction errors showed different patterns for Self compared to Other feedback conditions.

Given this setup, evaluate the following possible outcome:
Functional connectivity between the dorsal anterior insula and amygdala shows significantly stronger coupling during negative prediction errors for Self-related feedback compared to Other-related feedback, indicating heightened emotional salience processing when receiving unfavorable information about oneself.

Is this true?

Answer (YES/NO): YES